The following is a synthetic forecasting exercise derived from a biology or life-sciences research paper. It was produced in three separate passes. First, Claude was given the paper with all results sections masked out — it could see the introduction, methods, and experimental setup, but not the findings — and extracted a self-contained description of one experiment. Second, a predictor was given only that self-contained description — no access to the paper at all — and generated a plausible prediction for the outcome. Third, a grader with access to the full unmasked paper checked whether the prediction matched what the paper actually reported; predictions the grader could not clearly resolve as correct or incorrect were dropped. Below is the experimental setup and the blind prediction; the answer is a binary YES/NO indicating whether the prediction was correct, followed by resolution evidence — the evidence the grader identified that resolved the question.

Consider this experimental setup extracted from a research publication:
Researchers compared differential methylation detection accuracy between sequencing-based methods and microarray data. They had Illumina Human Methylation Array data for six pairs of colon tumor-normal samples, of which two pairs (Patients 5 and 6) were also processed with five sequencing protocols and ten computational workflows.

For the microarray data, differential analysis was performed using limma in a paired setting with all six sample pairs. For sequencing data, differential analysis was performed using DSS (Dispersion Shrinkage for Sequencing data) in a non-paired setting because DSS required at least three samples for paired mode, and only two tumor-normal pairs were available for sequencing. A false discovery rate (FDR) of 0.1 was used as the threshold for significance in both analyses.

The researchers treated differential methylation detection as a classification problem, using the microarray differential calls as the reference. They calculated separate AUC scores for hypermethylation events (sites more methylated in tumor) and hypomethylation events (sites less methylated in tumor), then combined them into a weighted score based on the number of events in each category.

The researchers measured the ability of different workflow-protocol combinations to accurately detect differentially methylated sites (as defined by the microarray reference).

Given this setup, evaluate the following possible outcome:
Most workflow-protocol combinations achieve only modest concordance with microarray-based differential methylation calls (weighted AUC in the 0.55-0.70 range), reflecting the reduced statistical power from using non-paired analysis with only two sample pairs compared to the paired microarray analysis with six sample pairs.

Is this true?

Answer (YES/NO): NO